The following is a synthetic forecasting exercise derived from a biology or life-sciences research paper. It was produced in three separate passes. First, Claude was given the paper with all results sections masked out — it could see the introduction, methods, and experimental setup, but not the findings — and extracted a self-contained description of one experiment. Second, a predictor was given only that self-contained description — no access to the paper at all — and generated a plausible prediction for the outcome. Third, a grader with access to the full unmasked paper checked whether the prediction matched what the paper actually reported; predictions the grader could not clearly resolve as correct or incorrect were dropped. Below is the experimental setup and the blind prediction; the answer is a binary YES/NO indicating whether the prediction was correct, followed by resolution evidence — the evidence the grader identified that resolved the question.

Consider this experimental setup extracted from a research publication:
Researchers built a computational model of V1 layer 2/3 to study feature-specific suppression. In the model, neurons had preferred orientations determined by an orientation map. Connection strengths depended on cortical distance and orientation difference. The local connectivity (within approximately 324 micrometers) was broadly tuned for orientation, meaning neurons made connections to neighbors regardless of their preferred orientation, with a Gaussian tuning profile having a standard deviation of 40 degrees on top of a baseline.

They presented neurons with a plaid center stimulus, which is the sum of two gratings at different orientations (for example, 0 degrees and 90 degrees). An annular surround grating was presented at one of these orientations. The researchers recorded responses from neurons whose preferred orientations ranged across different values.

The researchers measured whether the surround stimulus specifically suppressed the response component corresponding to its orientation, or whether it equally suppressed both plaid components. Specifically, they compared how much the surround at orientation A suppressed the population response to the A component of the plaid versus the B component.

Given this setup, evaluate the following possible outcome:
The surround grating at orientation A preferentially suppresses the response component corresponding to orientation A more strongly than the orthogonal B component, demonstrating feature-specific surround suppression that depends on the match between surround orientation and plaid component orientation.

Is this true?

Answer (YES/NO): YES